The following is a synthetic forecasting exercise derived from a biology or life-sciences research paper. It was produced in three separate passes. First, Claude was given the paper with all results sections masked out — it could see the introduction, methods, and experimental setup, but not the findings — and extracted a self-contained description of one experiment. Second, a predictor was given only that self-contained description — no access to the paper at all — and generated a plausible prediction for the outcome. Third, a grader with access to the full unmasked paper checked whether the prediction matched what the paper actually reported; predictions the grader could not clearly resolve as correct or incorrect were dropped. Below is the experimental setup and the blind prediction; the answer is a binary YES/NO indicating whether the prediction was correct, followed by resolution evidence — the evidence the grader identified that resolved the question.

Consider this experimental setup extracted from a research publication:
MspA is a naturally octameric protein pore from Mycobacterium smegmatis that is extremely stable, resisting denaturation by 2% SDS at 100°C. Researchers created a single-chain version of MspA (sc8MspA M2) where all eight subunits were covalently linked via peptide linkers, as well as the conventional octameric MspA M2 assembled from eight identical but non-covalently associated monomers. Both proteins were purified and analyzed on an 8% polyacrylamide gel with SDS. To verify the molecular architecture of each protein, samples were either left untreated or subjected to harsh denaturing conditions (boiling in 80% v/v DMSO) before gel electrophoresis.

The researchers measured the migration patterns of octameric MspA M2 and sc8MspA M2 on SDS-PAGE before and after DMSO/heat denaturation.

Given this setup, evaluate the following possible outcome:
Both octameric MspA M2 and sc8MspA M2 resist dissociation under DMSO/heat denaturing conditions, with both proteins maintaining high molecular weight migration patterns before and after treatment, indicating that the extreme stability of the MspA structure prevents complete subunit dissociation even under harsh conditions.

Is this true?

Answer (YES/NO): NO